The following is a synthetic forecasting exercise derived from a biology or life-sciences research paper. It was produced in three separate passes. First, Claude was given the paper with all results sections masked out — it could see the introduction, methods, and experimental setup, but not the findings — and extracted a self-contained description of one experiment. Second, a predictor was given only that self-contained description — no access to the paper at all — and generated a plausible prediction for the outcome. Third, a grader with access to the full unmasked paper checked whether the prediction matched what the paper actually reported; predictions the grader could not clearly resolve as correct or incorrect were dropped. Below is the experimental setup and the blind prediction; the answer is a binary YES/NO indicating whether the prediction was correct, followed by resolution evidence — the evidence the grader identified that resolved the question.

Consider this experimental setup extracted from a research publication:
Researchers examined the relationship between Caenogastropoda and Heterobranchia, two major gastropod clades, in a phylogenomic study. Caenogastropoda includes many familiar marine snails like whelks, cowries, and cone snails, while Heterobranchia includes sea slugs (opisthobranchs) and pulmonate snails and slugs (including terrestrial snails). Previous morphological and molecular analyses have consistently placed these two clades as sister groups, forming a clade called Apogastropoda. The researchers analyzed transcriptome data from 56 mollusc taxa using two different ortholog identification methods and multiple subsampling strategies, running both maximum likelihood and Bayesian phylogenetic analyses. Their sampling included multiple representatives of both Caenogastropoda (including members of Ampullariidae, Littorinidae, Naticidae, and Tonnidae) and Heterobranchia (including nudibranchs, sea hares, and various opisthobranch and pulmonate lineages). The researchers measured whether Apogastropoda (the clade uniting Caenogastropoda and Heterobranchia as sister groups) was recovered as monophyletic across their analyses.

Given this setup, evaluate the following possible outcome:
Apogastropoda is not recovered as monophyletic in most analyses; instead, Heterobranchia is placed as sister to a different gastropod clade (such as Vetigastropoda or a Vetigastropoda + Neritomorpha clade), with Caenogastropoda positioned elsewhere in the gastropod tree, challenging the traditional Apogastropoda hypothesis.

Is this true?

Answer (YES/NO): NO